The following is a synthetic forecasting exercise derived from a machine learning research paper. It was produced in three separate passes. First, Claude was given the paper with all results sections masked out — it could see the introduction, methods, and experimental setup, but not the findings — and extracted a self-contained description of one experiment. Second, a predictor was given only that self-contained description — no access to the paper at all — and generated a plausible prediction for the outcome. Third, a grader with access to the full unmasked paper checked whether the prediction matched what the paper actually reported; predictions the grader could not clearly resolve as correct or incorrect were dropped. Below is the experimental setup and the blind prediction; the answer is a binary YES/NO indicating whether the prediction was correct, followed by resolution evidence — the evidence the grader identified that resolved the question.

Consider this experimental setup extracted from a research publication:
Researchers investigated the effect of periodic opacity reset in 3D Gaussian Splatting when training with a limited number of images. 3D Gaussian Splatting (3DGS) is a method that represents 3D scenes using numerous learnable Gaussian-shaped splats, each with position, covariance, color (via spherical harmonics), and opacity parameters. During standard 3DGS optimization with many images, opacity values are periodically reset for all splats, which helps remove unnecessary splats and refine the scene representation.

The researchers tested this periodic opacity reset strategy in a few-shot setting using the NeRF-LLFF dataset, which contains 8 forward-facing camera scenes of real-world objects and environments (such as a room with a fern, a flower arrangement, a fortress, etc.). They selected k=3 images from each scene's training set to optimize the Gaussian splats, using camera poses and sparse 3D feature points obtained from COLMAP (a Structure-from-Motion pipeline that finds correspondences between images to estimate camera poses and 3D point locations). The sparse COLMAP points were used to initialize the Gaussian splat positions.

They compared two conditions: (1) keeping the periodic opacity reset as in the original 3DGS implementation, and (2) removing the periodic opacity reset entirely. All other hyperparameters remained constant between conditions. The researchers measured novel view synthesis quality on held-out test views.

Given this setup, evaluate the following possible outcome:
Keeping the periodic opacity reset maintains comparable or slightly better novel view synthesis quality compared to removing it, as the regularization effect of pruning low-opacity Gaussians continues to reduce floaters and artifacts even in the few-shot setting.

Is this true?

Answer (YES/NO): NO